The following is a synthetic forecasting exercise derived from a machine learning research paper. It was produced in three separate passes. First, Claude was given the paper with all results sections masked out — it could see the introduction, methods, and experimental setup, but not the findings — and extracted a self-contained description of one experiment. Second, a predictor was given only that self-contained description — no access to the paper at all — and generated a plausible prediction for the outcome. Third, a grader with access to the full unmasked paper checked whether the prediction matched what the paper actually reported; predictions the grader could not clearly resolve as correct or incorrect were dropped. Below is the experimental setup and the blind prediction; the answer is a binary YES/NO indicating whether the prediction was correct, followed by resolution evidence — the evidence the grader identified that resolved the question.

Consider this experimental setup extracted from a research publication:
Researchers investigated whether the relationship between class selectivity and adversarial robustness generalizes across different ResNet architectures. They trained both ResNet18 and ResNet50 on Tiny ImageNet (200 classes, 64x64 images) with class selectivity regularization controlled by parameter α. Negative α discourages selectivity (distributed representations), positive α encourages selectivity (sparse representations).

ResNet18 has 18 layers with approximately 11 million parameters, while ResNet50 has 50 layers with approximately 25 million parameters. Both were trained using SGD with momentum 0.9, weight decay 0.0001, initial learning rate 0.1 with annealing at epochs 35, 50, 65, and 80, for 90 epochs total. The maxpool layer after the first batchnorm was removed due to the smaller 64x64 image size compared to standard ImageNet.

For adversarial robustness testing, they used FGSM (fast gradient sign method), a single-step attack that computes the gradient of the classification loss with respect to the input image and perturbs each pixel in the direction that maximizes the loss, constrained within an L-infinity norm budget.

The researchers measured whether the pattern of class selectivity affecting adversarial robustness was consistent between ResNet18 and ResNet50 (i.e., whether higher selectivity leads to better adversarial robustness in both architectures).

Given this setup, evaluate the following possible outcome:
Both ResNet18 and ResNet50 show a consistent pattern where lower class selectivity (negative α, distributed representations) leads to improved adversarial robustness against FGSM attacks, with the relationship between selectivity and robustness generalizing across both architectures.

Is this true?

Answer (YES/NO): NO